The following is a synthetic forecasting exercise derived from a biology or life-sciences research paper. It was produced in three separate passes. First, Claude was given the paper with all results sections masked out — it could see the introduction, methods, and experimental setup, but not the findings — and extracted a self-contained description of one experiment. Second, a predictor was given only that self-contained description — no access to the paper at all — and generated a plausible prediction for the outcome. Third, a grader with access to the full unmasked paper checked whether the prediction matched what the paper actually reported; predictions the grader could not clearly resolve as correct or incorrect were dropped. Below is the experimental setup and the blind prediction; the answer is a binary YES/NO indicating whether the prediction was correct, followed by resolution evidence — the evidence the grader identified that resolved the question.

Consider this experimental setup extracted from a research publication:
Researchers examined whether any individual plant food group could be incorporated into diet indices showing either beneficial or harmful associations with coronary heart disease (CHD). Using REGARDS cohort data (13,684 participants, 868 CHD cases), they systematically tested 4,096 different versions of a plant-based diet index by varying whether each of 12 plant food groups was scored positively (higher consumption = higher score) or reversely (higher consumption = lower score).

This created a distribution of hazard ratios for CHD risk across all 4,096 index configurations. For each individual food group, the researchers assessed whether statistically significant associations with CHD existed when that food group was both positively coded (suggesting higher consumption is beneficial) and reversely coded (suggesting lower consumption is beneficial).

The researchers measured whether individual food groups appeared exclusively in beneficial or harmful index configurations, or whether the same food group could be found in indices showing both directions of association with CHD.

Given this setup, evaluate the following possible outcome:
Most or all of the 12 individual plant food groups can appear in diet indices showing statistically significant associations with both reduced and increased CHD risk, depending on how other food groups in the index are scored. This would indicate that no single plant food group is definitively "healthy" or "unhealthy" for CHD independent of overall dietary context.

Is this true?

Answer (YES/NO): YES